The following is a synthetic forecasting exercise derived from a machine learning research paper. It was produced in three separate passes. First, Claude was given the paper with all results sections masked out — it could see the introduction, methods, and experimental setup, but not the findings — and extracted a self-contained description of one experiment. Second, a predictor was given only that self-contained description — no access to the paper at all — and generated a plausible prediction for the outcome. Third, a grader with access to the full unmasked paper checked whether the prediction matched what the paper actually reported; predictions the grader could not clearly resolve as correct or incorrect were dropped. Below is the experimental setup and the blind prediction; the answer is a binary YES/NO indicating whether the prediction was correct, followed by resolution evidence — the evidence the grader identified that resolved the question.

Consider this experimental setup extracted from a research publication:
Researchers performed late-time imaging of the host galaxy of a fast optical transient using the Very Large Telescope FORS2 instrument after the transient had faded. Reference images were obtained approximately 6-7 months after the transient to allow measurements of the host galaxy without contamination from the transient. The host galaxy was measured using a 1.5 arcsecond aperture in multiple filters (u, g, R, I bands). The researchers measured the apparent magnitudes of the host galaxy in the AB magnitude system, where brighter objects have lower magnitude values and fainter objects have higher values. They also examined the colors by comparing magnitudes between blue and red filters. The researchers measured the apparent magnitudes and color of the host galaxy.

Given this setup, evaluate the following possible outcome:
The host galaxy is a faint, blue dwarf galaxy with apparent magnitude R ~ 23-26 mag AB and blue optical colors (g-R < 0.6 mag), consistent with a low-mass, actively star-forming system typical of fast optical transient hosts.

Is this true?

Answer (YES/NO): NO